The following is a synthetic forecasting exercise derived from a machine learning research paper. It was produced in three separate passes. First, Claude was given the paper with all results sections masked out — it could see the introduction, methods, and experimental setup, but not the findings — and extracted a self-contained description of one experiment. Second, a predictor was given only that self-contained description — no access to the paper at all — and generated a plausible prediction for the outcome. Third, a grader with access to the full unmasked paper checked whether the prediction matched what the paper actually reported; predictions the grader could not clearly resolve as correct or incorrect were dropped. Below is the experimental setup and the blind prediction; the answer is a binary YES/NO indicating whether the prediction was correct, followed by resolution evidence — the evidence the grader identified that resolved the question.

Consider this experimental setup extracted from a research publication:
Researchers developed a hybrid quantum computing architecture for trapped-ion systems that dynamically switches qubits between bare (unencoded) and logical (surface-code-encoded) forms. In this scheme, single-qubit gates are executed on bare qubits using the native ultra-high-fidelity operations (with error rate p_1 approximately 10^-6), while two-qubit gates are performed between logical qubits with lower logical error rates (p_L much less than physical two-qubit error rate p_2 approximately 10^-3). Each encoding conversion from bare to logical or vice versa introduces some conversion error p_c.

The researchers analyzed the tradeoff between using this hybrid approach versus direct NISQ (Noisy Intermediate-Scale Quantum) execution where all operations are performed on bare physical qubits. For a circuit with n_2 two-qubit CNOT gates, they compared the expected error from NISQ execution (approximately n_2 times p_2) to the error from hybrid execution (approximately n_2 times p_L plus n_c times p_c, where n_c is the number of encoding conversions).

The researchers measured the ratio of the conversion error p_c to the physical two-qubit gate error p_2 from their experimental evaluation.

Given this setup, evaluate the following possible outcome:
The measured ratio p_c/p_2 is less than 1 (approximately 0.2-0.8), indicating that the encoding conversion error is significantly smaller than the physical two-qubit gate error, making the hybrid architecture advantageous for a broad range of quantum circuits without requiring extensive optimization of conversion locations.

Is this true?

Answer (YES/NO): NO